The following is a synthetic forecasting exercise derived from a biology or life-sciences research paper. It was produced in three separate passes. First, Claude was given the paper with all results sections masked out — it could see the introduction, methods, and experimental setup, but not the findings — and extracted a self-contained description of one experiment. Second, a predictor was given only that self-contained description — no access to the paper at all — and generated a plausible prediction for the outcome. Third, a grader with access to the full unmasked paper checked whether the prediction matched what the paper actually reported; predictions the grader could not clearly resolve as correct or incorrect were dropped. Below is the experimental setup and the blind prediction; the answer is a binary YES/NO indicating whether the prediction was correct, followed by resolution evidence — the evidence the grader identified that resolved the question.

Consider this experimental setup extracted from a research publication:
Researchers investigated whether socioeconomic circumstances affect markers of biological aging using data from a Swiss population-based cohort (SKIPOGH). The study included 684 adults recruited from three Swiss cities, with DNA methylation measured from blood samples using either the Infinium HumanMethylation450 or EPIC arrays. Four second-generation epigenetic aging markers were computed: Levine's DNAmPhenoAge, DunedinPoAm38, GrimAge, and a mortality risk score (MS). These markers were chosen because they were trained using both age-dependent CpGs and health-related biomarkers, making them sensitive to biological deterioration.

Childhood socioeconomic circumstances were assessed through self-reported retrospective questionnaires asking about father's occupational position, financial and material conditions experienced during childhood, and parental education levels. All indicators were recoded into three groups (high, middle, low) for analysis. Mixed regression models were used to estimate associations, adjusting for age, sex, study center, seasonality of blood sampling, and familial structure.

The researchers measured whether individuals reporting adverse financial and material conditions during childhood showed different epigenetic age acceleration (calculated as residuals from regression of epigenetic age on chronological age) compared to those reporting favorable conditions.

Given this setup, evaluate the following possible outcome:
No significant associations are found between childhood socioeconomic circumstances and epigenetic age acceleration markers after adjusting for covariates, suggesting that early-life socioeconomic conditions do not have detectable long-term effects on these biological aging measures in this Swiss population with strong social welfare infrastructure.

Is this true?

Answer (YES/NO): NO